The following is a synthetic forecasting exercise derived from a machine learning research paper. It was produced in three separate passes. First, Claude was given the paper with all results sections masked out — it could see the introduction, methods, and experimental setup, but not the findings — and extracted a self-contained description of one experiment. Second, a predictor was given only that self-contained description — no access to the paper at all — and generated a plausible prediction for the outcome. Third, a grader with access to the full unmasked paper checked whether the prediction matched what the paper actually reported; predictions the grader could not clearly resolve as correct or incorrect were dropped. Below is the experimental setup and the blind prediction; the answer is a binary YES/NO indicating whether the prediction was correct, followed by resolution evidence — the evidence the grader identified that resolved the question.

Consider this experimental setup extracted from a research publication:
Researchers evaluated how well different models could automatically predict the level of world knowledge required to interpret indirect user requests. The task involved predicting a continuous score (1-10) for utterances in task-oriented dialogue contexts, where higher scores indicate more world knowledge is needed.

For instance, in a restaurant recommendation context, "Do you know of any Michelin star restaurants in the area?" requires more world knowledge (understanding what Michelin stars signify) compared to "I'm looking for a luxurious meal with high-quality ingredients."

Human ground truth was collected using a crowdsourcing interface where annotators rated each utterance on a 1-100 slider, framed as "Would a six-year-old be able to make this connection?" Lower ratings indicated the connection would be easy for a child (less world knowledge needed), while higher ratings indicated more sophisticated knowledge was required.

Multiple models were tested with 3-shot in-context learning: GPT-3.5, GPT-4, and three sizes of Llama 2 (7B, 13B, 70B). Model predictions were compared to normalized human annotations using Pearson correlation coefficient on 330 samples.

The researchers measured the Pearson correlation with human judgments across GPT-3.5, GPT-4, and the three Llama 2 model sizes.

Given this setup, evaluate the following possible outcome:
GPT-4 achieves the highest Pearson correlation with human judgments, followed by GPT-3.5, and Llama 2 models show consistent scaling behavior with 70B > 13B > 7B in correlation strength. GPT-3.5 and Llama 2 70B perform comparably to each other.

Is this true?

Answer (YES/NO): NO